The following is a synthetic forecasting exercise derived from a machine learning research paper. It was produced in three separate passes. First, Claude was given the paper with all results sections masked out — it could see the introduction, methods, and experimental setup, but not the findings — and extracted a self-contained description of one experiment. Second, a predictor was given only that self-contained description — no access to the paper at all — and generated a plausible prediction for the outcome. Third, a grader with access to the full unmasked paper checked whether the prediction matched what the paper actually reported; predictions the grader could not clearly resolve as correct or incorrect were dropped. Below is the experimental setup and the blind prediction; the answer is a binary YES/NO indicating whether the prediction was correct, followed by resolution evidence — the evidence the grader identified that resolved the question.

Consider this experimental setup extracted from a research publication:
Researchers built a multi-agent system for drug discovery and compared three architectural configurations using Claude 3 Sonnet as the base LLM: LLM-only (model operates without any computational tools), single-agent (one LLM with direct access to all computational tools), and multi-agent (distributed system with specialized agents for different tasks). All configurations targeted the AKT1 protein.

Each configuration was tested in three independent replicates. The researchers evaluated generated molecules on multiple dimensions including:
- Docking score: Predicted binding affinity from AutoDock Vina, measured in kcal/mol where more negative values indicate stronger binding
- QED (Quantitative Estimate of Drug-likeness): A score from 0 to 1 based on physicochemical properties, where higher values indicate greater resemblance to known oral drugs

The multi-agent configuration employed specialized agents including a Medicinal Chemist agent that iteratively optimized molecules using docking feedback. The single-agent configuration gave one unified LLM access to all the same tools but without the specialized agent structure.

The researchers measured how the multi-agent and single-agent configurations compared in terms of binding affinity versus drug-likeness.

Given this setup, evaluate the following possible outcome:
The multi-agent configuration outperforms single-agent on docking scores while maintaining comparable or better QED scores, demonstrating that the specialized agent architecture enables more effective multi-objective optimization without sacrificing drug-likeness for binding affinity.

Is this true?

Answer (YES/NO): NO